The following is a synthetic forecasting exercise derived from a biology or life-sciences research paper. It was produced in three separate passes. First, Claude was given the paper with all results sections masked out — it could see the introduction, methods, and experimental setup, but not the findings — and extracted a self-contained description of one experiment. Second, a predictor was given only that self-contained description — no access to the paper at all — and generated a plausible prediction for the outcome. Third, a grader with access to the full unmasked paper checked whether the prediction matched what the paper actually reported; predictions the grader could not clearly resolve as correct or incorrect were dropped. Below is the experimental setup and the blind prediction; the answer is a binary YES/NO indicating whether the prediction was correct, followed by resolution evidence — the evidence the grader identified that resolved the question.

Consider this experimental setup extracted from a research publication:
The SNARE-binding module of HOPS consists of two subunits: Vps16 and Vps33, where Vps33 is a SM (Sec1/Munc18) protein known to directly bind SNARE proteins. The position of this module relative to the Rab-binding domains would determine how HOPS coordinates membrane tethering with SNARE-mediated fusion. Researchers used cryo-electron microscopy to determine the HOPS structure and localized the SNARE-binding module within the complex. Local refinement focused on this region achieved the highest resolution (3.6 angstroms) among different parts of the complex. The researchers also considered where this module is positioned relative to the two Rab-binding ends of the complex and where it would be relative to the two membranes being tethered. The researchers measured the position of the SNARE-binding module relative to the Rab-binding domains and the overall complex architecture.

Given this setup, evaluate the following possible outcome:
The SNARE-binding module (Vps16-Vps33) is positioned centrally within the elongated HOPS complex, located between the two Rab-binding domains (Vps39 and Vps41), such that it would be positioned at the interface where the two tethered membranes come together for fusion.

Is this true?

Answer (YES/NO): NO